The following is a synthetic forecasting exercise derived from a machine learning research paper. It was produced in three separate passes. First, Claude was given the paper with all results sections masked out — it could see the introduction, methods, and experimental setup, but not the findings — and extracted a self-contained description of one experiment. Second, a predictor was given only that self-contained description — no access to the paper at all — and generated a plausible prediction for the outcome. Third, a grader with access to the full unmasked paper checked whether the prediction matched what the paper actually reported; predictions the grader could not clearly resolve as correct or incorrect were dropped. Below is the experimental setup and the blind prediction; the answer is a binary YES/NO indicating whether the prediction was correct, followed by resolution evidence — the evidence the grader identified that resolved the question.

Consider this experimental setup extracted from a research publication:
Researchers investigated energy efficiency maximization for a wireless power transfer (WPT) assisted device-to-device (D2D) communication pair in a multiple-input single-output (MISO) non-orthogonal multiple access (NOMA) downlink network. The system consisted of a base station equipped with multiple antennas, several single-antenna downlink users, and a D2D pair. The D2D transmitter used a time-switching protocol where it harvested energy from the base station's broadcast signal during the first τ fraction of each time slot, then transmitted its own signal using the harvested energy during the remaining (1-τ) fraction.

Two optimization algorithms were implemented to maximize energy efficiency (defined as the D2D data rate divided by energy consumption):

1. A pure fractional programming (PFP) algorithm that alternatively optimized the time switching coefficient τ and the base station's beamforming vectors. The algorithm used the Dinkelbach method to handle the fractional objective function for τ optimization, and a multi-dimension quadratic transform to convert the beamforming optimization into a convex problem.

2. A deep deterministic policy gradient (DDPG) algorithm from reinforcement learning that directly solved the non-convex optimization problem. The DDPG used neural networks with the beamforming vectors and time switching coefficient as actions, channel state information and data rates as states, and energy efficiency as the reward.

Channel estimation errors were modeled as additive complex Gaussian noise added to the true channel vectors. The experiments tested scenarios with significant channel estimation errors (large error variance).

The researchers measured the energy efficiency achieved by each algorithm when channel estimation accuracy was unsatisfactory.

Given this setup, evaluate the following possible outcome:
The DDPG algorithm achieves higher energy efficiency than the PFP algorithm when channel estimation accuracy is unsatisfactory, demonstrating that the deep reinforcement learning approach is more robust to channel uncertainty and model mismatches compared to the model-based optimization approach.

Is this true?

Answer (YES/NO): YES